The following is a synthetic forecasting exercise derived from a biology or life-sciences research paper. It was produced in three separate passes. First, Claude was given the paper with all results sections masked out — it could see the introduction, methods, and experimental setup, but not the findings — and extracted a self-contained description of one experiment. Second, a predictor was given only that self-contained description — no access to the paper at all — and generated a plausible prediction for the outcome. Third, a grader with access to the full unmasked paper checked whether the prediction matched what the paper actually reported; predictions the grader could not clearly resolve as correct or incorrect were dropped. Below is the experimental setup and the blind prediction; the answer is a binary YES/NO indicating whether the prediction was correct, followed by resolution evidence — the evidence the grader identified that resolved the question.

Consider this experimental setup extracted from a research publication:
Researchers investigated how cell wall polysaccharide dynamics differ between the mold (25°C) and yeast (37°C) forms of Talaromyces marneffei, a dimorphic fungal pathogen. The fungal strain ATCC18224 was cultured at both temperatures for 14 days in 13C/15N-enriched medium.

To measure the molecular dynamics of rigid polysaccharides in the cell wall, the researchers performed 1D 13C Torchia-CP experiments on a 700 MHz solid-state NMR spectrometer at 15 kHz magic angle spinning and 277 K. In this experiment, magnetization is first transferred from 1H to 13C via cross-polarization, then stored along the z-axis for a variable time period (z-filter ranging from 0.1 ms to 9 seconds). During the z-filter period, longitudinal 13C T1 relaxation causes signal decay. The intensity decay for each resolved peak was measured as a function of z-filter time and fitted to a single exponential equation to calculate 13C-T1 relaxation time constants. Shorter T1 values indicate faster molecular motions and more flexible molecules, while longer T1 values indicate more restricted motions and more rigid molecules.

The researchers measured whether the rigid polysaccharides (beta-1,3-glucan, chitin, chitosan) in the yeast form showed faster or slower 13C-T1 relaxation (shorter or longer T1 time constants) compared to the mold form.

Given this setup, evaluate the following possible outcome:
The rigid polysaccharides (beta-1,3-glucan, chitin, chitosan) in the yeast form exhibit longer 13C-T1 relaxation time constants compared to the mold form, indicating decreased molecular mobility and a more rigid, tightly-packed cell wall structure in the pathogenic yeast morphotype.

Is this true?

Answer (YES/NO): NO